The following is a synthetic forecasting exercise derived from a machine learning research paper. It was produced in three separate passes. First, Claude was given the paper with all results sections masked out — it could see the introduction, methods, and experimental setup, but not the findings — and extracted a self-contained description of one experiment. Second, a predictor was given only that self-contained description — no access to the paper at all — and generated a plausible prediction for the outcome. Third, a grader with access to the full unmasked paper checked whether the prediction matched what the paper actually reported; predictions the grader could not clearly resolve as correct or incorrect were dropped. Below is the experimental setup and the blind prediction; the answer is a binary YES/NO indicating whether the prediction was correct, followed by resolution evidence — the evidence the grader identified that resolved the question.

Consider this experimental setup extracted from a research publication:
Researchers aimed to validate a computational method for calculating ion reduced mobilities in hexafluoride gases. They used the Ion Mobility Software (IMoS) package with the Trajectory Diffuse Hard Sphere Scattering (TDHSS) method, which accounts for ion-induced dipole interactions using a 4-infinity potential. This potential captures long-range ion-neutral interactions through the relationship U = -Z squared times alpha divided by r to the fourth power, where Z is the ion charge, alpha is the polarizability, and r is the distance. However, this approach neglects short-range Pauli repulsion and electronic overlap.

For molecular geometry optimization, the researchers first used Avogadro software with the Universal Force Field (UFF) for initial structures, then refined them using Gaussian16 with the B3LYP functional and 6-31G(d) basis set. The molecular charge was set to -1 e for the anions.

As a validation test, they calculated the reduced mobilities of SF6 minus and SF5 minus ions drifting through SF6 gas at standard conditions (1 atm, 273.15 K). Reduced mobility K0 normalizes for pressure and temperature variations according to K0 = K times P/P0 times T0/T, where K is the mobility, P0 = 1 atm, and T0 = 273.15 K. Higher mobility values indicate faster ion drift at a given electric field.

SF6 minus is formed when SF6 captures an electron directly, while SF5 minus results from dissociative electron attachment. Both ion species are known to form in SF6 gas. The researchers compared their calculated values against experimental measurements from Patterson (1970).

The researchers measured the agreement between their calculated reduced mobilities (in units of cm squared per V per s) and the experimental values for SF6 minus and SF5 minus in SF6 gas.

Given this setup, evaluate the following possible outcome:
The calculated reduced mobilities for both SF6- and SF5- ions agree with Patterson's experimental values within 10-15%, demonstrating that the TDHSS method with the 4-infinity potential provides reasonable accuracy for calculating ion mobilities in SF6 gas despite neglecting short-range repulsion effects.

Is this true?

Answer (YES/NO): YES